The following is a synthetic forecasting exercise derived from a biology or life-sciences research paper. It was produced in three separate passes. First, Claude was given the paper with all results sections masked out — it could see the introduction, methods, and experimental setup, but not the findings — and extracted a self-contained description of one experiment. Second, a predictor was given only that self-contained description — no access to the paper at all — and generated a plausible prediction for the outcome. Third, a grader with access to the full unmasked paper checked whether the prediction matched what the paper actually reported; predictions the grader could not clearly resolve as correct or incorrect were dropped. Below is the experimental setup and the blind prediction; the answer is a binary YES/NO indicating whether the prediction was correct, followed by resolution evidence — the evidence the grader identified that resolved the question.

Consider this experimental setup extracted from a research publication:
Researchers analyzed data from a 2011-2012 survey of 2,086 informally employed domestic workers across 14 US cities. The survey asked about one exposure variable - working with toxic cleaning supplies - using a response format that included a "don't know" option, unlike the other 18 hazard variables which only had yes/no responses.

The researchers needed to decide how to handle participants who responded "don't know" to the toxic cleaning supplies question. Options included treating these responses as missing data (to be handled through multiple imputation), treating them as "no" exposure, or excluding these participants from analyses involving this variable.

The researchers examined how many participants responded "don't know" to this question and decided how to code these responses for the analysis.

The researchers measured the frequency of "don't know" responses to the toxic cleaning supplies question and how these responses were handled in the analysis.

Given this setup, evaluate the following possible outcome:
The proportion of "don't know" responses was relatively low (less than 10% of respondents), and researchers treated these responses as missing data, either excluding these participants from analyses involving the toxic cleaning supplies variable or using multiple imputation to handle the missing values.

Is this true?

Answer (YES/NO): YES